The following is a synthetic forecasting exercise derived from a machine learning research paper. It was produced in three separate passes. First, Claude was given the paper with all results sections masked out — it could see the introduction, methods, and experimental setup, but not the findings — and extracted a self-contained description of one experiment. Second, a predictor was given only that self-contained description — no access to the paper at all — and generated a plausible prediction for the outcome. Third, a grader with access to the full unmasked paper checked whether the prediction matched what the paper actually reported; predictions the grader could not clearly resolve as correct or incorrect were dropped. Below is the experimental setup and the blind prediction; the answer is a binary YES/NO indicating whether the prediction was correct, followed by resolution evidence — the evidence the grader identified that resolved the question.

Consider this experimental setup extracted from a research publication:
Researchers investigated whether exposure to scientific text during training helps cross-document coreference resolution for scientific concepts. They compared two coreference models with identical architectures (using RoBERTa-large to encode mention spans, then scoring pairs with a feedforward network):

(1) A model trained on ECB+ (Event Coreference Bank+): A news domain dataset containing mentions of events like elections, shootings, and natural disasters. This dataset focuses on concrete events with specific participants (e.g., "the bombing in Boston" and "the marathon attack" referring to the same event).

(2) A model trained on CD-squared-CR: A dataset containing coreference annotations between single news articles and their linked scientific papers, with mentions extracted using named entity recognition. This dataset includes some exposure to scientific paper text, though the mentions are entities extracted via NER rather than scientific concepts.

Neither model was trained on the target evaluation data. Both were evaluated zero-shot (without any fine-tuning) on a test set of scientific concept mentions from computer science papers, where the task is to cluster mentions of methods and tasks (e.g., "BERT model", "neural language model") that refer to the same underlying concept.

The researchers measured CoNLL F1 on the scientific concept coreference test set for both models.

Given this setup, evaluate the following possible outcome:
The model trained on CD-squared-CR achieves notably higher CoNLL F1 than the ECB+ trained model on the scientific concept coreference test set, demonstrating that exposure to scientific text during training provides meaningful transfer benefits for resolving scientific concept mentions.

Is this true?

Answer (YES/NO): NO